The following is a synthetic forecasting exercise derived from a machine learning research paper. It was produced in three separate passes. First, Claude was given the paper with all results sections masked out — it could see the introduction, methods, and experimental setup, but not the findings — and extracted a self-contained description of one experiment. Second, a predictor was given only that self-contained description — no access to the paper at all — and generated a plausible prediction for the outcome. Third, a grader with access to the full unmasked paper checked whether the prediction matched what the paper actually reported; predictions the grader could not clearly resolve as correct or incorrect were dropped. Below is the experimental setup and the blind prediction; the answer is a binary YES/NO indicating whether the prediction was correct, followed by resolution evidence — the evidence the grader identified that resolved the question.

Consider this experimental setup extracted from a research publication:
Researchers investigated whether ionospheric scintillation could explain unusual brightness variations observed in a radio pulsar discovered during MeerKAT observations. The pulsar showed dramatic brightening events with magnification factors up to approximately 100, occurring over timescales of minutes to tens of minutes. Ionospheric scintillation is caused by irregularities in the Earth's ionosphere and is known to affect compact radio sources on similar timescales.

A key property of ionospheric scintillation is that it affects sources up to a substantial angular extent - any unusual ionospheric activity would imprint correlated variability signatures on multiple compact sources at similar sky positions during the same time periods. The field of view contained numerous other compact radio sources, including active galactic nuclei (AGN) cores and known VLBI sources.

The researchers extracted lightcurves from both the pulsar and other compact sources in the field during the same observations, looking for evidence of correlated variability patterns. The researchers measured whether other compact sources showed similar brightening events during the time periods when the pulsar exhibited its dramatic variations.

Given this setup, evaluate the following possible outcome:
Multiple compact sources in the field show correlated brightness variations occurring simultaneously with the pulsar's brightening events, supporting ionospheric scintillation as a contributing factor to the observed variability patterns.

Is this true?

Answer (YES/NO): NO